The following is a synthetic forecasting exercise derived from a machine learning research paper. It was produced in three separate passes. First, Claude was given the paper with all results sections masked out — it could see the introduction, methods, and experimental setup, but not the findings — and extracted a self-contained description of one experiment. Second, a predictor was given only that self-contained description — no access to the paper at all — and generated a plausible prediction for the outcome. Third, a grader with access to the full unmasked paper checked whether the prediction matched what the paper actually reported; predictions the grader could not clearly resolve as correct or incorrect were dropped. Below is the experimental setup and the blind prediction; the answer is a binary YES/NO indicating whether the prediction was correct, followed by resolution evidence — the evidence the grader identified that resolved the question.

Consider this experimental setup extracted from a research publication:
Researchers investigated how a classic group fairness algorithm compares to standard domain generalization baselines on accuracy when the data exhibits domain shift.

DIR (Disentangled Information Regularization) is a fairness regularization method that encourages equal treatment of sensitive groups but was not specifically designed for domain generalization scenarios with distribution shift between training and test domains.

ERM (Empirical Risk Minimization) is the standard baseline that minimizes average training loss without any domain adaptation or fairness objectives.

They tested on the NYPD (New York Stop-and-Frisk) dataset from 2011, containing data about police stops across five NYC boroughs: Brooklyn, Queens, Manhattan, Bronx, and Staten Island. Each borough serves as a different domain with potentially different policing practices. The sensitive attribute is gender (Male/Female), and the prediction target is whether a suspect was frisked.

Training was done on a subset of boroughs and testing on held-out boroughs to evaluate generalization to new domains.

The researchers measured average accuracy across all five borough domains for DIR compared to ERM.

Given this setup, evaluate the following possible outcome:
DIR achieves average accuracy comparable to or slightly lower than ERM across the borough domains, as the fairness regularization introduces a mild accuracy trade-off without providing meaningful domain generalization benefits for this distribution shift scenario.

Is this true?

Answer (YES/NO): NO